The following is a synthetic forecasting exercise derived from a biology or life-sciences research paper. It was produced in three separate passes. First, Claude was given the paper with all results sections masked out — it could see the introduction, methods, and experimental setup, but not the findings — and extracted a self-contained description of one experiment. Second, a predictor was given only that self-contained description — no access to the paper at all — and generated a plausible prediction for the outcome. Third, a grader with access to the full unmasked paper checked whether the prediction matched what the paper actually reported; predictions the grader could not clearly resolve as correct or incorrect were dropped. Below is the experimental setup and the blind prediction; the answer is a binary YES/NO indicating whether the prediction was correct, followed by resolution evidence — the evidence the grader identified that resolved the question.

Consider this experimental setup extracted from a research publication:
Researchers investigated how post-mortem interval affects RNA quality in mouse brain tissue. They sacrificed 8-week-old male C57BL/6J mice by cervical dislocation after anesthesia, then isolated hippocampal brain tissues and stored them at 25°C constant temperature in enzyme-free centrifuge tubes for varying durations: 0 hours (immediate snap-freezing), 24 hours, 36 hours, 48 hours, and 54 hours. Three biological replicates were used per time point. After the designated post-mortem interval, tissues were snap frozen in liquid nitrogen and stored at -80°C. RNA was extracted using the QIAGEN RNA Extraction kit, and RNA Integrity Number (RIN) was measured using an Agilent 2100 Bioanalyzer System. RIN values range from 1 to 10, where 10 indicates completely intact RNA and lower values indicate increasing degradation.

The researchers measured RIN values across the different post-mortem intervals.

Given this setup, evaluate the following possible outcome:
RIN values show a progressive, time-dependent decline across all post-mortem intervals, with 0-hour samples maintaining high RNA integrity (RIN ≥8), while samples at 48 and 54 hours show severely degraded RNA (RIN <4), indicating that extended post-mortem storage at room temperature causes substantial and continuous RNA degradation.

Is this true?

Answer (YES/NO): YES